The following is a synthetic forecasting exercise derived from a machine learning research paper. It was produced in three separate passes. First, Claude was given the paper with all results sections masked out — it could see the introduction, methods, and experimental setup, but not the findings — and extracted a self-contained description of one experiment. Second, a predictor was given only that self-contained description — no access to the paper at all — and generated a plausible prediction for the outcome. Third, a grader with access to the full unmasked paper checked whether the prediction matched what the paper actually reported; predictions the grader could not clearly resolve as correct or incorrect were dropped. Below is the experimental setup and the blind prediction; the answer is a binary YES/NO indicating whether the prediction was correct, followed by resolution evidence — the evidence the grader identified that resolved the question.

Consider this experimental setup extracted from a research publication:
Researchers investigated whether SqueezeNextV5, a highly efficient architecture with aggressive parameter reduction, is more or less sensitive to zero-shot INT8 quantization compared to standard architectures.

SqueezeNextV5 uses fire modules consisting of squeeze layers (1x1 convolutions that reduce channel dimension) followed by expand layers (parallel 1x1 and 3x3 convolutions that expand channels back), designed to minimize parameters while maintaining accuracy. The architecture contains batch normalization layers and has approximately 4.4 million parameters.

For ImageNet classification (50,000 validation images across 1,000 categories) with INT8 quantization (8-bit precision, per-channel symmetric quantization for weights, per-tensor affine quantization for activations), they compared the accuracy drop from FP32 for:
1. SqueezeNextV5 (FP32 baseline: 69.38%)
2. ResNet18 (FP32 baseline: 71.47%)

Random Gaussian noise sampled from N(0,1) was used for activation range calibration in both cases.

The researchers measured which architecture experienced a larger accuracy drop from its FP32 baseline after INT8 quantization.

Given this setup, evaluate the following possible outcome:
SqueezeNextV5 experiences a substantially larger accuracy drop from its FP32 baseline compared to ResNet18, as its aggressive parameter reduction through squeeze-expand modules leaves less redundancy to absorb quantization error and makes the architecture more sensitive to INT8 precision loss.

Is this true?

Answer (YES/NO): YES